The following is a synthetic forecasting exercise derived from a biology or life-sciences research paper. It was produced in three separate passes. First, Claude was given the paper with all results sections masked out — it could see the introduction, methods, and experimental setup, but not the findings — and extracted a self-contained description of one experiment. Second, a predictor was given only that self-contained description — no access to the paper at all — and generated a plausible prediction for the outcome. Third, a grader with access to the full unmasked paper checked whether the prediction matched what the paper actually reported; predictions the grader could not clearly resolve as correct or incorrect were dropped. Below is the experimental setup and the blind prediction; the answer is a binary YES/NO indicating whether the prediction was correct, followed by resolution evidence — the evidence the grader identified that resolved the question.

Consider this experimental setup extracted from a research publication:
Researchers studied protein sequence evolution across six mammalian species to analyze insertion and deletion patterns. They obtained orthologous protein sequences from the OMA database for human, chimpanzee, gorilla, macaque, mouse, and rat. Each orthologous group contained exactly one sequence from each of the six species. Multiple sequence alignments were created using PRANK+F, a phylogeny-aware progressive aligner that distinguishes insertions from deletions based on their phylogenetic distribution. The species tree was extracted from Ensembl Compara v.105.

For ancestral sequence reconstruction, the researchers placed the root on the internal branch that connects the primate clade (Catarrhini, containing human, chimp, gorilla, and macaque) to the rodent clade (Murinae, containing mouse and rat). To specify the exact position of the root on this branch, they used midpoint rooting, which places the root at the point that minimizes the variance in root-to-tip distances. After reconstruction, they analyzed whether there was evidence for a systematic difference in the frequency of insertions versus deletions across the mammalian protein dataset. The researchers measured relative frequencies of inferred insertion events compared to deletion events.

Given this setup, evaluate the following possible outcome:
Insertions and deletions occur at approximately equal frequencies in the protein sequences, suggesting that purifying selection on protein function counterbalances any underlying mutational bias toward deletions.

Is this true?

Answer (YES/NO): NO